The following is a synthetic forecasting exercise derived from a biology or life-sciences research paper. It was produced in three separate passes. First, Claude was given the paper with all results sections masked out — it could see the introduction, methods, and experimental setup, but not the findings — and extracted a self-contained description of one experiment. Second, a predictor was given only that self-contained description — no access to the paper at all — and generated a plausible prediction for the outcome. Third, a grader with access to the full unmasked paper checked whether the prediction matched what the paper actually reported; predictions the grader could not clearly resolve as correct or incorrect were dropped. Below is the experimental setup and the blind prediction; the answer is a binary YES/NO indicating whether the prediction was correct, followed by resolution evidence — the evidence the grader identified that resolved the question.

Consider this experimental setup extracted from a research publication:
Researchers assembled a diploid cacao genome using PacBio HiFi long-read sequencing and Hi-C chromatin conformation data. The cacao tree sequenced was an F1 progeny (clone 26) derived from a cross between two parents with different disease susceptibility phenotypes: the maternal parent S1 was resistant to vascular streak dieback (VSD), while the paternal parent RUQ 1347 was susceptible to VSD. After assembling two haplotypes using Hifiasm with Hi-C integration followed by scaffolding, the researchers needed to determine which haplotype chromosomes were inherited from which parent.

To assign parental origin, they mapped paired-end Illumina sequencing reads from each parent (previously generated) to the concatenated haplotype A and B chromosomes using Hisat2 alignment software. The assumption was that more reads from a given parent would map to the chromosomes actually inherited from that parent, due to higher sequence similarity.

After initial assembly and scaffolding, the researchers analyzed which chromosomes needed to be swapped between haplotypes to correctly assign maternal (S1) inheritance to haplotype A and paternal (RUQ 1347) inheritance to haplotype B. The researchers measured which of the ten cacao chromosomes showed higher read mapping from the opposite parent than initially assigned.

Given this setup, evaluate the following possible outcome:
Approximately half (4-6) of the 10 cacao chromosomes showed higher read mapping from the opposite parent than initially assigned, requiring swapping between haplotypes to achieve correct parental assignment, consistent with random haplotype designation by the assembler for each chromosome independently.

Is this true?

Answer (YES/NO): NO